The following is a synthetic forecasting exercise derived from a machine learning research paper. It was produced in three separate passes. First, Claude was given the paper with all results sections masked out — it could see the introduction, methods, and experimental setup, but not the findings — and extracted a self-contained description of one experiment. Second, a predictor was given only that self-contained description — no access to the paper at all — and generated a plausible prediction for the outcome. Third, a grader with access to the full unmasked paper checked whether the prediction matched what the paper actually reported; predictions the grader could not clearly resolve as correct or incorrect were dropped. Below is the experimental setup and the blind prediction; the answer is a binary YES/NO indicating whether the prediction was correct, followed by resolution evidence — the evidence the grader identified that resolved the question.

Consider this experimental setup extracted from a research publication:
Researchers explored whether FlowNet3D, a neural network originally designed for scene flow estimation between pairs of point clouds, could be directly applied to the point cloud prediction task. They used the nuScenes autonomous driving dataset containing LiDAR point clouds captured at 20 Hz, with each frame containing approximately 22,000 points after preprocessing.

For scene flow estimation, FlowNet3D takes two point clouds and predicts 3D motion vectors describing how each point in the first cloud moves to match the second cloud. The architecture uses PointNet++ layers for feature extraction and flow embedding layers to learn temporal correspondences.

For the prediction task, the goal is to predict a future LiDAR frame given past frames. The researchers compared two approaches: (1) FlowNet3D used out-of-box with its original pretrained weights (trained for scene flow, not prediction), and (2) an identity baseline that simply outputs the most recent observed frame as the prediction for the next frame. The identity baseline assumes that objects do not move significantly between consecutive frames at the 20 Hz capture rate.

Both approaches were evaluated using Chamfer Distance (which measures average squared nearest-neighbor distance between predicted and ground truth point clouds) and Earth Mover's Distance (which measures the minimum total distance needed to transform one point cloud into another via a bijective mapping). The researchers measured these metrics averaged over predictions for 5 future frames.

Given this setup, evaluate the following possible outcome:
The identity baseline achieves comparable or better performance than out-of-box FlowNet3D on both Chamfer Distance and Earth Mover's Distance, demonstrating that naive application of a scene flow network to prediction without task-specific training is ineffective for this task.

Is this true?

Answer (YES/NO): YES